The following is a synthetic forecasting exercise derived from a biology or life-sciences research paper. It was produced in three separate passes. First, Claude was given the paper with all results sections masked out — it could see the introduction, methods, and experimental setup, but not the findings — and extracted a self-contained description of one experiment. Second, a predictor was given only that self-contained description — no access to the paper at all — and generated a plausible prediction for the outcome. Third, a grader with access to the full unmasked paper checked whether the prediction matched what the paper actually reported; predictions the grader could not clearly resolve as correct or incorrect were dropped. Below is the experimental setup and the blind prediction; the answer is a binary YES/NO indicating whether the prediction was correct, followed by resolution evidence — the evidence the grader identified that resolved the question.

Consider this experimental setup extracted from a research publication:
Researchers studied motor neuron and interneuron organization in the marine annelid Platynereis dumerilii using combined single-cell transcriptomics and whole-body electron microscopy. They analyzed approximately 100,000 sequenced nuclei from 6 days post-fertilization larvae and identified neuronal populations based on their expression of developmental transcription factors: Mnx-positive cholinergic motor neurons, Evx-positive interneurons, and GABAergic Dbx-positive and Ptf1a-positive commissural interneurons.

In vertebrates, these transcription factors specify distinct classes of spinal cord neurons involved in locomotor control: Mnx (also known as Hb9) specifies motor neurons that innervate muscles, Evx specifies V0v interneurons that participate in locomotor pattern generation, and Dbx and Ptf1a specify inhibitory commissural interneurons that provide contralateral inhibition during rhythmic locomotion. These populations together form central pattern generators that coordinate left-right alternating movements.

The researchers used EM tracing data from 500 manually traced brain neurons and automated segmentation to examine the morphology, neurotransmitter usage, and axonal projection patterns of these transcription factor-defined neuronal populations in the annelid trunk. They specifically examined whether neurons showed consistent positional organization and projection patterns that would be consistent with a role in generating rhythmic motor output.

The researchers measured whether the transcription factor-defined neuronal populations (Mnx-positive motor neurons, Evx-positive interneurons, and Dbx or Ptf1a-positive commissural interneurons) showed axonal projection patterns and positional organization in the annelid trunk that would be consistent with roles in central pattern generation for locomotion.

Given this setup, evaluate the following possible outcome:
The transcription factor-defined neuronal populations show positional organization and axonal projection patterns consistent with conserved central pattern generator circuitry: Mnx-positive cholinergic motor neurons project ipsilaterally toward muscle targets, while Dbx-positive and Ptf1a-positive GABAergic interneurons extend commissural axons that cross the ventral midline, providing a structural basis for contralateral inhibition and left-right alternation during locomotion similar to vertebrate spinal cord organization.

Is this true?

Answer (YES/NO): NO